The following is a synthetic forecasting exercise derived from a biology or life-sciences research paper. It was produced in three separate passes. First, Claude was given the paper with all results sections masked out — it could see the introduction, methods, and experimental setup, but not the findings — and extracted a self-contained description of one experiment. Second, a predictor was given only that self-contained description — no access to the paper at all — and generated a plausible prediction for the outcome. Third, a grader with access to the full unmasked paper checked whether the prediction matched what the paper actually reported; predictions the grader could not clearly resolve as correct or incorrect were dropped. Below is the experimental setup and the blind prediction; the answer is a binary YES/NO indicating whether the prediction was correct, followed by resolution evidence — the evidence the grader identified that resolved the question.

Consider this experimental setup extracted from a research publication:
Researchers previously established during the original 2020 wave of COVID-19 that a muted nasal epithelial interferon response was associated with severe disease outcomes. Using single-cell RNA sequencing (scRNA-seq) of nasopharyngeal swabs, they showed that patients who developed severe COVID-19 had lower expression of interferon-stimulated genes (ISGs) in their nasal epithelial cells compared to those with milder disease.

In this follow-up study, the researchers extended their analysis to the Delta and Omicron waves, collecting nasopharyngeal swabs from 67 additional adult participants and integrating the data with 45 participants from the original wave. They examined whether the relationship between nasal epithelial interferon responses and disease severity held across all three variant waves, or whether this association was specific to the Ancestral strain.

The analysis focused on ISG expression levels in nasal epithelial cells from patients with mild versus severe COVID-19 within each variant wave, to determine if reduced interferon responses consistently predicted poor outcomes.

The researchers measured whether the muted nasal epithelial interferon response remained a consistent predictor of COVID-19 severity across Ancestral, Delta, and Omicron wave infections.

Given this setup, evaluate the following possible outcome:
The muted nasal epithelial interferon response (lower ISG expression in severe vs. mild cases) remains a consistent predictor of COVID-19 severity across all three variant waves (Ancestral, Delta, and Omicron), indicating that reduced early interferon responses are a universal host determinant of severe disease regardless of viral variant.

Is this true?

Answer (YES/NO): NO